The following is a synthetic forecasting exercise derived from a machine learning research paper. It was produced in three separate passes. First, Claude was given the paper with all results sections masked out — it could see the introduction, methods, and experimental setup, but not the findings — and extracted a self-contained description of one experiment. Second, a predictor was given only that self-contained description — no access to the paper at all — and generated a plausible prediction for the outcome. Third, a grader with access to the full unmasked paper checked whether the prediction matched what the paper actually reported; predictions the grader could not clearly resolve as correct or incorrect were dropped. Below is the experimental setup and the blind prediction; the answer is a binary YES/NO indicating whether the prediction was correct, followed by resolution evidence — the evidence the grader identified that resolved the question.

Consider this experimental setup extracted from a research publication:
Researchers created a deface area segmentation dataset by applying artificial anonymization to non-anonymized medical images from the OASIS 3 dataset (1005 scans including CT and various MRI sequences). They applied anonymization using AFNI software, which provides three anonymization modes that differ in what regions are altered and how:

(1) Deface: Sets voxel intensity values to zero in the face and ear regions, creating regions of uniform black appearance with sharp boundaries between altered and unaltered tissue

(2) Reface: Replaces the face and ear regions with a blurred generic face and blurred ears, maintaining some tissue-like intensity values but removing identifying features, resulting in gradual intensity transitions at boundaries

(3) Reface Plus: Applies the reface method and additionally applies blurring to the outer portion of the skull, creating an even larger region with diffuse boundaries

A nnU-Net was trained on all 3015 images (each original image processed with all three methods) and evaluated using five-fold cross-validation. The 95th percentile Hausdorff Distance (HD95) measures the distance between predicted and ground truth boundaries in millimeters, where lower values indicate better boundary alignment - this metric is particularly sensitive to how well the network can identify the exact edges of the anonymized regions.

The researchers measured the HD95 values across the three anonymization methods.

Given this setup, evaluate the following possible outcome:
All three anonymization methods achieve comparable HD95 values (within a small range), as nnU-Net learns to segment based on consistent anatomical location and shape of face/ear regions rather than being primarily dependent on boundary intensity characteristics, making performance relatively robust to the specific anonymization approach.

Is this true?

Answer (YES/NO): NO